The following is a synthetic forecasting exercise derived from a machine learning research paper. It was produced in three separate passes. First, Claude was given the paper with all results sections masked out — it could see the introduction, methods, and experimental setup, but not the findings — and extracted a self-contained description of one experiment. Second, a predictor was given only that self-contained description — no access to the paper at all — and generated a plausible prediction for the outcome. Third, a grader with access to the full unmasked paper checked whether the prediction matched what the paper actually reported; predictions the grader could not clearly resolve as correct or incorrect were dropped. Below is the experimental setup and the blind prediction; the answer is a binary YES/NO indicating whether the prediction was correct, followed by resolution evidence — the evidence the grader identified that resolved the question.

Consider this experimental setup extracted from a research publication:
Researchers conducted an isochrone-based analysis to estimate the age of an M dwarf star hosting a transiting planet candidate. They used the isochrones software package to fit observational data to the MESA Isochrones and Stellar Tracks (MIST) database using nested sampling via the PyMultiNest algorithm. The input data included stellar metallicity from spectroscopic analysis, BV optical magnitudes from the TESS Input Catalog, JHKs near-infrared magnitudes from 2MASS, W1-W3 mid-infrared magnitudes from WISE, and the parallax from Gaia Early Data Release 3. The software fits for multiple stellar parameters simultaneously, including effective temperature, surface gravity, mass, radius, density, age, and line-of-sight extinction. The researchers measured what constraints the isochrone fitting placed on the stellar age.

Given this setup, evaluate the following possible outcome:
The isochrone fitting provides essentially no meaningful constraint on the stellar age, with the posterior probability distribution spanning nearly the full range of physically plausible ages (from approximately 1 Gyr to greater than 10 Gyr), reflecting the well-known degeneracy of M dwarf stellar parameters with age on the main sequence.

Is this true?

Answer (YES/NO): NO